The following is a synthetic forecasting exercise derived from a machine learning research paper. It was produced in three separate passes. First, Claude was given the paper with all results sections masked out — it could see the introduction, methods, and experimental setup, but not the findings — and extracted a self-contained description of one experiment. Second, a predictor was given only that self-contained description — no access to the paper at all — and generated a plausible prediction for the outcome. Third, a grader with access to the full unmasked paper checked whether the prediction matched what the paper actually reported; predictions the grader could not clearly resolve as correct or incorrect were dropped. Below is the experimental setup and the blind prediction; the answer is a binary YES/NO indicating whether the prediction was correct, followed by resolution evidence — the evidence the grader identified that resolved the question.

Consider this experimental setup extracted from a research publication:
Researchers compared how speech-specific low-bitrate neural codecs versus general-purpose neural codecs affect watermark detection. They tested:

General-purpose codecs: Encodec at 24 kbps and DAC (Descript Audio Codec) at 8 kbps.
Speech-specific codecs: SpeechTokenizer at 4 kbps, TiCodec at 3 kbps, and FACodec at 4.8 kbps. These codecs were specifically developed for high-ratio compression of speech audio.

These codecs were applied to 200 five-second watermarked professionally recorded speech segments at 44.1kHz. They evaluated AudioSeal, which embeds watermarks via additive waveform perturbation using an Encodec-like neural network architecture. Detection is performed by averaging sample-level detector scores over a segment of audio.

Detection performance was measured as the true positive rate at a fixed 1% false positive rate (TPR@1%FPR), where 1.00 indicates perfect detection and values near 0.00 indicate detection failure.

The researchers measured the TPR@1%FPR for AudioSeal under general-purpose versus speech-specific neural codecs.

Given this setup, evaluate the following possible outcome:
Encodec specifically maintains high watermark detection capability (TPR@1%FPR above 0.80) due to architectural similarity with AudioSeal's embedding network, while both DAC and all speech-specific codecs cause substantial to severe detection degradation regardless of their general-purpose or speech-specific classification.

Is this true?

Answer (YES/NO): NO